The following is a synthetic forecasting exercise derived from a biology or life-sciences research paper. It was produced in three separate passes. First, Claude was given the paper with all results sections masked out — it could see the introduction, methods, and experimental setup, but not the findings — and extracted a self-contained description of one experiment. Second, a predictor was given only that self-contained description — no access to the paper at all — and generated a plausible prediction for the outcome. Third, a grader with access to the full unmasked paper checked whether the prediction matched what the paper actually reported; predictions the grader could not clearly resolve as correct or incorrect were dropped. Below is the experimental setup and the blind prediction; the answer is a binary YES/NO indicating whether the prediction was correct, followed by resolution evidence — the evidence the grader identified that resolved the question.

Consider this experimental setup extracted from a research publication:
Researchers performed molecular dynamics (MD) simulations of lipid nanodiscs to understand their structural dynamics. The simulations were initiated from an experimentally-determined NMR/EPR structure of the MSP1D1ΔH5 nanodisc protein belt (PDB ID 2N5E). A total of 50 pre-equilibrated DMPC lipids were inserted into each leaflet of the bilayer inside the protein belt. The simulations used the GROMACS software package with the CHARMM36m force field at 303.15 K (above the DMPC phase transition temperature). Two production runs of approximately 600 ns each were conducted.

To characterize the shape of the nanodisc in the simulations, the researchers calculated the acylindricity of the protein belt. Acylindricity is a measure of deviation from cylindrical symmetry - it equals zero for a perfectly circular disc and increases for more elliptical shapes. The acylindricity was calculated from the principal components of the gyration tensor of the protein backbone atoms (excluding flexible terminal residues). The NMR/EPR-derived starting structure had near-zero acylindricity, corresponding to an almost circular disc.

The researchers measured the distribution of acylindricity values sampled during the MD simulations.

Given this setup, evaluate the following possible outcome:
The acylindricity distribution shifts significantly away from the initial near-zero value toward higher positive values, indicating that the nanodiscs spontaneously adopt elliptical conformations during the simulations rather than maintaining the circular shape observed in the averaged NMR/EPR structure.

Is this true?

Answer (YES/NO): YES